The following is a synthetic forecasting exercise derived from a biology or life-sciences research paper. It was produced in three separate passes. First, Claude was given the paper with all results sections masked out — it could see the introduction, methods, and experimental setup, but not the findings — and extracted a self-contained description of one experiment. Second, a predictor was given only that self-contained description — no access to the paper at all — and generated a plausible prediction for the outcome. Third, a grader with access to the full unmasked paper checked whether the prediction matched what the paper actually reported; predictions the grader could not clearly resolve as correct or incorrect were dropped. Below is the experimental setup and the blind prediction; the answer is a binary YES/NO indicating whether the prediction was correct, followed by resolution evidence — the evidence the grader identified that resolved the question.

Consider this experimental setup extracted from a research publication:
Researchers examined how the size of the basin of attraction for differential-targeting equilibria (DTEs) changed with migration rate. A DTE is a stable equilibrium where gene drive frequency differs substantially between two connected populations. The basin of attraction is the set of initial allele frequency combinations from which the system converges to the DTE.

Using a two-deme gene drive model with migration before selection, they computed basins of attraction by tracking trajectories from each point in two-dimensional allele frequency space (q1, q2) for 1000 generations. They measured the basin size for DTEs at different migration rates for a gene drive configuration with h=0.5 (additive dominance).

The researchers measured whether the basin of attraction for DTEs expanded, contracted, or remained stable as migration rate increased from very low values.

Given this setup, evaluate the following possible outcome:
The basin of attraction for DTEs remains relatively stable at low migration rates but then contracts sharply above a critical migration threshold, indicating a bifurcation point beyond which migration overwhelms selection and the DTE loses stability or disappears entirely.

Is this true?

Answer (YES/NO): YES